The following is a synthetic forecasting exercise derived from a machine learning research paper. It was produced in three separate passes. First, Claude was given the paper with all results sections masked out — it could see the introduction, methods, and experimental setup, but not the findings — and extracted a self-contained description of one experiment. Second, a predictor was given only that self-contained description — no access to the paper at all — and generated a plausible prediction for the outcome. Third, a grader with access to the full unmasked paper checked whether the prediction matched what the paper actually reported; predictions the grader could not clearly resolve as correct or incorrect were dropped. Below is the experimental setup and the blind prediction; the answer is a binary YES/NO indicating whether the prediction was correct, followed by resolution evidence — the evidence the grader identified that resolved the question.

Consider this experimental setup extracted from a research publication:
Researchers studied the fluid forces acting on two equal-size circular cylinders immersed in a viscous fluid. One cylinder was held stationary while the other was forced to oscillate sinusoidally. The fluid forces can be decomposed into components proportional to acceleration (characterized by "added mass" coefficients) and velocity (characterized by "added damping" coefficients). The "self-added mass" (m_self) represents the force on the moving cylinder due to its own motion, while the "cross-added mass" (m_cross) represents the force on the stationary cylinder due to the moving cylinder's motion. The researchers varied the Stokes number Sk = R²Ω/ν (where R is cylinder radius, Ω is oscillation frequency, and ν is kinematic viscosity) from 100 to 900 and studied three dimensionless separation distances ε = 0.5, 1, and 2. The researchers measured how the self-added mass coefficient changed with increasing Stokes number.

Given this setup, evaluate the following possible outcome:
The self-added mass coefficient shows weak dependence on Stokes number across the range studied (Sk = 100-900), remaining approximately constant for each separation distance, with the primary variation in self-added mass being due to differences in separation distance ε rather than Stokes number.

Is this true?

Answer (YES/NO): NO